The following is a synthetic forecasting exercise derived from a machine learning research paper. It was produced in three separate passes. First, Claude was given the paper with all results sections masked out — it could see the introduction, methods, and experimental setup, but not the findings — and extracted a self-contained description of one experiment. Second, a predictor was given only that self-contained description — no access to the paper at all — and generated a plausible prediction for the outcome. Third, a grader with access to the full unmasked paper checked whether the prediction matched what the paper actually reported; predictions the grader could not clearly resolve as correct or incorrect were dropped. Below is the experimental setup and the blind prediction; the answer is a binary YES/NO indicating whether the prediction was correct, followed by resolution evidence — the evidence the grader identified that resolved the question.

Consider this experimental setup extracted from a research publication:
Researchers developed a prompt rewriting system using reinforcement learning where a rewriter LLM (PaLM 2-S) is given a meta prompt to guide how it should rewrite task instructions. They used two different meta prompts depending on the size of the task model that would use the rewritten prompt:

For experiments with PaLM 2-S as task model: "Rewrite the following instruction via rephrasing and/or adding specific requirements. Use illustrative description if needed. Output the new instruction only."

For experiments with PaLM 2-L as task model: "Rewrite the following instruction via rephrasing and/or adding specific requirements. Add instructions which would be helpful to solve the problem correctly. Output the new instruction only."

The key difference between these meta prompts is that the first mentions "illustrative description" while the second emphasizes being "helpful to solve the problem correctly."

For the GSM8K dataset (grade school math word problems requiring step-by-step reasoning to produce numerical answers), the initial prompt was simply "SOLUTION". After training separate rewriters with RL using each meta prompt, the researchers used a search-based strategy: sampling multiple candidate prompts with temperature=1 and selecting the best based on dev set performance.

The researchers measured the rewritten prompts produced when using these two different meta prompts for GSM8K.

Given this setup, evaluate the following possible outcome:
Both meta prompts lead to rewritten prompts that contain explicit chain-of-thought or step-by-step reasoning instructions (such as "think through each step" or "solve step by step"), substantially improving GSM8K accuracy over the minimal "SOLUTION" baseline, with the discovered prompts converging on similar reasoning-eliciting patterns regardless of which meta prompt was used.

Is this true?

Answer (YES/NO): NO